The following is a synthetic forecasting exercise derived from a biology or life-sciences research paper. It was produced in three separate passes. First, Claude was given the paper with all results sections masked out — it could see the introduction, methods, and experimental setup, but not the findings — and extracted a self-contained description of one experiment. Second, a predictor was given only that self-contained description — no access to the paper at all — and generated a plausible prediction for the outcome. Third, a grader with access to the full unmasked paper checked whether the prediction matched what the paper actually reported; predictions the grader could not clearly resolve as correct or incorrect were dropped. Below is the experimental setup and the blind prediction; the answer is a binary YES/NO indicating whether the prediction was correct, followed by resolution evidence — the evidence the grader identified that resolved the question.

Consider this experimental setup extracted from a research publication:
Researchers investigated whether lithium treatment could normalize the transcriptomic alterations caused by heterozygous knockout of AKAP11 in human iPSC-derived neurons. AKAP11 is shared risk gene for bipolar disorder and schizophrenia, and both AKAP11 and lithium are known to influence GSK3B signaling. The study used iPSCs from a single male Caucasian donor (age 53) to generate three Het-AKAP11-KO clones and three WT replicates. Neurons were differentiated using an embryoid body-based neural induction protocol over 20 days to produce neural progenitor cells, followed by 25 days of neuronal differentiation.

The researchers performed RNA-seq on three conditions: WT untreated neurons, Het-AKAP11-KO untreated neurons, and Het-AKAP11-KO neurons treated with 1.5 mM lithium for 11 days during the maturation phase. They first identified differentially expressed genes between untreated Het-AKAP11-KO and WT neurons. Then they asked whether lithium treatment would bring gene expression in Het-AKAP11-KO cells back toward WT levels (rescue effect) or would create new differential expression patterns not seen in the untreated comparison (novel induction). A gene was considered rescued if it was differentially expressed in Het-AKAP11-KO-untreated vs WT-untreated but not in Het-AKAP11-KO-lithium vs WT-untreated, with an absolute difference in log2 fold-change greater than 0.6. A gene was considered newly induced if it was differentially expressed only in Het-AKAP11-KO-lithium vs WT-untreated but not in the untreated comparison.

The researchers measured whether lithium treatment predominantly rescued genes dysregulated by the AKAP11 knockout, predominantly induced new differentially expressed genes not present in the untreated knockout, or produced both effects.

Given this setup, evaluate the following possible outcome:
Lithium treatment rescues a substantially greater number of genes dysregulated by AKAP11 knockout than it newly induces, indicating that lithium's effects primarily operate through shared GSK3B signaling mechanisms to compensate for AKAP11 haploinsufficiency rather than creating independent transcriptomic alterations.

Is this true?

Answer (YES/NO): YES